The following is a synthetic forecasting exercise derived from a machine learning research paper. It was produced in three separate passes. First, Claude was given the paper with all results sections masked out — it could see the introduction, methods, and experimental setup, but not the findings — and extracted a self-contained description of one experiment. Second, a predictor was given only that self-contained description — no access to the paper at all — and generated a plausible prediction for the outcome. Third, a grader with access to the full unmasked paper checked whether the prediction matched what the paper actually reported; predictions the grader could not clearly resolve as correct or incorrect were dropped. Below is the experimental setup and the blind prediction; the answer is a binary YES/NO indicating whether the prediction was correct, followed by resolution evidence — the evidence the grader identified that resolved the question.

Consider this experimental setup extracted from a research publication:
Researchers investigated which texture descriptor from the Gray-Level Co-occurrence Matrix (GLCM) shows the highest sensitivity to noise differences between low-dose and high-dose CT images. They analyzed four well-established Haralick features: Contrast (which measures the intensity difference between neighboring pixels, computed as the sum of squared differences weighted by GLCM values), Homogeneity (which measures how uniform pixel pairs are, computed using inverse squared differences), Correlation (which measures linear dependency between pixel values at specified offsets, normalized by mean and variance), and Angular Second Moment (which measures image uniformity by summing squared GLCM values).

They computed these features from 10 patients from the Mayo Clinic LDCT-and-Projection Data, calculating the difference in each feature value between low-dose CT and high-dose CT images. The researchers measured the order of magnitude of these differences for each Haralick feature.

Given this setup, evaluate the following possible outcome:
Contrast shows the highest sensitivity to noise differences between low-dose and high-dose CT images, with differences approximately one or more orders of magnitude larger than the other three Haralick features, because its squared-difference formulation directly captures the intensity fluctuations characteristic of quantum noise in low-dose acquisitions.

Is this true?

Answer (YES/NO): YES